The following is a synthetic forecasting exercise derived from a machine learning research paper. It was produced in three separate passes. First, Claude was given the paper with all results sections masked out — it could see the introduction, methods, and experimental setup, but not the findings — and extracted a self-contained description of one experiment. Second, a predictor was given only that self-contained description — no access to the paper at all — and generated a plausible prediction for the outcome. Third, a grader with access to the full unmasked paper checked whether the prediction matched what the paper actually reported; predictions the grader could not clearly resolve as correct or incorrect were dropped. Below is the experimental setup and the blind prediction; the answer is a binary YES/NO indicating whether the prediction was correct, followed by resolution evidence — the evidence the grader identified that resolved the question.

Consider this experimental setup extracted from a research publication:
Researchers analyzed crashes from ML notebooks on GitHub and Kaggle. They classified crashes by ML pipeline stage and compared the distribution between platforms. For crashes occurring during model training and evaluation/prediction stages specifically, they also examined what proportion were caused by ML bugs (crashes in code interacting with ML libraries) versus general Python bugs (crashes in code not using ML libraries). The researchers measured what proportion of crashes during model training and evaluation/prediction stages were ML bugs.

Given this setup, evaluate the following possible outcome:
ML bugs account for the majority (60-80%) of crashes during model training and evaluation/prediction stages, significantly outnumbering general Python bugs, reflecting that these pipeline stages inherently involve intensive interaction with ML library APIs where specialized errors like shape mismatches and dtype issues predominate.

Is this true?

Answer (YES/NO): NO